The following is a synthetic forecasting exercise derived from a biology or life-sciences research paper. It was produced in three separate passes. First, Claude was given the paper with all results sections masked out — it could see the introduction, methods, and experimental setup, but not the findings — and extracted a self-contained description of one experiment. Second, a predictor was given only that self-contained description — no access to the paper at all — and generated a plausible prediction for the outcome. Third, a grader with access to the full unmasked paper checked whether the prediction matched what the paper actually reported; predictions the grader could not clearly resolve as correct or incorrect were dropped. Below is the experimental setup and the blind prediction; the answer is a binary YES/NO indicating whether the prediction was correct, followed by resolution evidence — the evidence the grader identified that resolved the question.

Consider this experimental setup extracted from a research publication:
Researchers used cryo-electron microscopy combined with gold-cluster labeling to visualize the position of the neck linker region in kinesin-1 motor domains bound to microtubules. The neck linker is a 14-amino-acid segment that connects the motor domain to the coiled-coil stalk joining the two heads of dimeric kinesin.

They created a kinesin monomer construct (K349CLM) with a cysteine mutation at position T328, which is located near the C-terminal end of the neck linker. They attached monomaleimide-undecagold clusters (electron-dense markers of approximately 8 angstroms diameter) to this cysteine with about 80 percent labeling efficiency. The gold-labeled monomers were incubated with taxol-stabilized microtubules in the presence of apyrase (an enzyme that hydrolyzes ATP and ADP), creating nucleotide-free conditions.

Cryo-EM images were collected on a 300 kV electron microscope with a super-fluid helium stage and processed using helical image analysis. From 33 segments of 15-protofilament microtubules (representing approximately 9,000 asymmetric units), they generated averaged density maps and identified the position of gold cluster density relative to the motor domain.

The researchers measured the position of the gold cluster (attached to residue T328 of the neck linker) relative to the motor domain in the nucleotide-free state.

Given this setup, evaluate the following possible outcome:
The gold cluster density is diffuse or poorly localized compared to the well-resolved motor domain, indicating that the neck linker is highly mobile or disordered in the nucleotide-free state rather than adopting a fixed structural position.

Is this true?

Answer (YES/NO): YES